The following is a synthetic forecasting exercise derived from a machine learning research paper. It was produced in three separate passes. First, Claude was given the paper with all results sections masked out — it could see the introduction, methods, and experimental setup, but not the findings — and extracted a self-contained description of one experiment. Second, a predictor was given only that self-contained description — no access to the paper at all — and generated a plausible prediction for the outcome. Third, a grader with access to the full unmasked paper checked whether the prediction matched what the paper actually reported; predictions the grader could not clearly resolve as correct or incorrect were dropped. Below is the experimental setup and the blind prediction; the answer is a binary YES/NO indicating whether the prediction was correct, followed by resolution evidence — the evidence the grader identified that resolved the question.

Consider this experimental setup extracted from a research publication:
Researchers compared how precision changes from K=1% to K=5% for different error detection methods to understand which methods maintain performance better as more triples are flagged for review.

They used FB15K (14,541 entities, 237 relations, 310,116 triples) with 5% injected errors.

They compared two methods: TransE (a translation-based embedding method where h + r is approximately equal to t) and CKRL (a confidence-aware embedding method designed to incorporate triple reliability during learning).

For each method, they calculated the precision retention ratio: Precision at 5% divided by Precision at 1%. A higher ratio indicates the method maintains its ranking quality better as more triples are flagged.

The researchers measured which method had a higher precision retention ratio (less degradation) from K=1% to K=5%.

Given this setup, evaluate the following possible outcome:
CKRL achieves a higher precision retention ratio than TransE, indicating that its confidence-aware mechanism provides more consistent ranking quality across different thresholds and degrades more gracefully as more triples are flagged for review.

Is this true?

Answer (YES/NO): YES